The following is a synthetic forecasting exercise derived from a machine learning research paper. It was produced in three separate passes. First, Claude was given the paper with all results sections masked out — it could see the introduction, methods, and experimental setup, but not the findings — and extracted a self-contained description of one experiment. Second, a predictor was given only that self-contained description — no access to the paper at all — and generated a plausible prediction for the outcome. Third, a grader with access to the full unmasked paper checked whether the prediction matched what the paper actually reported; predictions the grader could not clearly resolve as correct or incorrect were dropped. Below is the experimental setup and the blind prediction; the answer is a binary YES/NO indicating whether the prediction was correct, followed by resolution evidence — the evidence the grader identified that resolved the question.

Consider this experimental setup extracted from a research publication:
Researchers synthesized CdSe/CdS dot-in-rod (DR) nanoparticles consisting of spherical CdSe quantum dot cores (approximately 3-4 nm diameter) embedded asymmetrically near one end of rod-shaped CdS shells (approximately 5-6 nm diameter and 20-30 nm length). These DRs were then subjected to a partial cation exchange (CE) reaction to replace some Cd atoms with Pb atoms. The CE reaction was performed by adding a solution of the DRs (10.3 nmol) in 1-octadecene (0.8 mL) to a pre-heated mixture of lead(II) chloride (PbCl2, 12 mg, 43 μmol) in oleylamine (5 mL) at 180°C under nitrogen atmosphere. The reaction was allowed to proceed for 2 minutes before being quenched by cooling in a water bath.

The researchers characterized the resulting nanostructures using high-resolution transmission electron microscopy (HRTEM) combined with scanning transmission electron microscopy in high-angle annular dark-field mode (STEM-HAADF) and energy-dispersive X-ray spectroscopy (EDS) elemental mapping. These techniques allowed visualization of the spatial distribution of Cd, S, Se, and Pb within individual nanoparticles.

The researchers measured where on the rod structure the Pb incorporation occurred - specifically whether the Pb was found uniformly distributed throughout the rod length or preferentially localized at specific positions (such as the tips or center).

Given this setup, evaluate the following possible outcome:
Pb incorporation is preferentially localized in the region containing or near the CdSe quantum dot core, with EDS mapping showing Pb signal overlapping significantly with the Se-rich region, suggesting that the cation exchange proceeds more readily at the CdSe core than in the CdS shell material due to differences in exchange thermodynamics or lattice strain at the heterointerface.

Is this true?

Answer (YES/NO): NO